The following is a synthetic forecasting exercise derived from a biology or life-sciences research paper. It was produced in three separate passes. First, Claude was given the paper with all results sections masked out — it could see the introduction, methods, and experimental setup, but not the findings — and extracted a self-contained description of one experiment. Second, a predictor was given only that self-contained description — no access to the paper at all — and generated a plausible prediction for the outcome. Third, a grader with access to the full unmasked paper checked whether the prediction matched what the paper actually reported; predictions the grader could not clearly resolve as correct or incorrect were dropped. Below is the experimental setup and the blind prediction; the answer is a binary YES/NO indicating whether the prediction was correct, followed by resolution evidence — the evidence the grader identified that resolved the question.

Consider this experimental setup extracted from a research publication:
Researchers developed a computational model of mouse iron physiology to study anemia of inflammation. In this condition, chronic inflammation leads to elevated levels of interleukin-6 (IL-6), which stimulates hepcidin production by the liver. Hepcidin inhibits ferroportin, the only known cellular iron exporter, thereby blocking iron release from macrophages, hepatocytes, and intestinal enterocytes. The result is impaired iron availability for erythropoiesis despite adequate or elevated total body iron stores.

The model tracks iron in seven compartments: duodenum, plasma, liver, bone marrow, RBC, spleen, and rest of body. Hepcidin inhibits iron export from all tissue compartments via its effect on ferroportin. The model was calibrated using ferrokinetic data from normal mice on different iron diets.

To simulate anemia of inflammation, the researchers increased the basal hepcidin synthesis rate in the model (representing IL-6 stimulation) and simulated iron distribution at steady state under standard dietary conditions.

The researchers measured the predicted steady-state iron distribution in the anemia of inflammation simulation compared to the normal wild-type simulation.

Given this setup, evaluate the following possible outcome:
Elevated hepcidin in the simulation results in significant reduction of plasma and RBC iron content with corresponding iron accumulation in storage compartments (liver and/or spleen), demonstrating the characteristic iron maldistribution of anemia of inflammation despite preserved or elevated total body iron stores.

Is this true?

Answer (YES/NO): NO